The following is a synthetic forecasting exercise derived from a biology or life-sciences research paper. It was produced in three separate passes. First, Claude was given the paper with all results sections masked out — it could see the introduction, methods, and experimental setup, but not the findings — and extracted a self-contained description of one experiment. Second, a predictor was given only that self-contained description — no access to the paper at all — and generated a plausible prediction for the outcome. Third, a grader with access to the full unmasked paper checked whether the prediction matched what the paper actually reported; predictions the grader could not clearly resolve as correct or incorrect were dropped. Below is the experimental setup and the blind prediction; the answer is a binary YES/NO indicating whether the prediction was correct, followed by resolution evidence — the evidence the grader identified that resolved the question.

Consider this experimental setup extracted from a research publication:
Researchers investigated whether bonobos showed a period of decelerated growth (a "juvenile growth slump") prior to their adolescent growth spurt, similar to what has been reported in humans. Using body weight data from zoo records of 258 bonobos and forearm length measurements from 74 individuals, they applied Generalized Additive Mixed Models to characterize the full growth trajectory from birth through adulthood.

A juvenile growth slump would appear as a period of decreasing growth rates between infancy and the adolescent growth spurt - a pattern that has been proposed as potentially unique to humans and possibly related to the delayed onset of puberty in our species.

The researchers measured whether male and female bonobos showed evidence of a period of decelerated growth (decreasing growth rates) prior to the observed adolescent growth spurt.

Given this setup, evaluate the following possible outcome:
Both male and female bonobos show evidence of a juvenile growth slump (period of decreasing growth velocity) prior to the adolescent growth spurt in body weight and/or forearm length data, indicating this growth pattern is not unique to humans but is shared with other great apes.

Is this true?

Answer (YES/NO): NO